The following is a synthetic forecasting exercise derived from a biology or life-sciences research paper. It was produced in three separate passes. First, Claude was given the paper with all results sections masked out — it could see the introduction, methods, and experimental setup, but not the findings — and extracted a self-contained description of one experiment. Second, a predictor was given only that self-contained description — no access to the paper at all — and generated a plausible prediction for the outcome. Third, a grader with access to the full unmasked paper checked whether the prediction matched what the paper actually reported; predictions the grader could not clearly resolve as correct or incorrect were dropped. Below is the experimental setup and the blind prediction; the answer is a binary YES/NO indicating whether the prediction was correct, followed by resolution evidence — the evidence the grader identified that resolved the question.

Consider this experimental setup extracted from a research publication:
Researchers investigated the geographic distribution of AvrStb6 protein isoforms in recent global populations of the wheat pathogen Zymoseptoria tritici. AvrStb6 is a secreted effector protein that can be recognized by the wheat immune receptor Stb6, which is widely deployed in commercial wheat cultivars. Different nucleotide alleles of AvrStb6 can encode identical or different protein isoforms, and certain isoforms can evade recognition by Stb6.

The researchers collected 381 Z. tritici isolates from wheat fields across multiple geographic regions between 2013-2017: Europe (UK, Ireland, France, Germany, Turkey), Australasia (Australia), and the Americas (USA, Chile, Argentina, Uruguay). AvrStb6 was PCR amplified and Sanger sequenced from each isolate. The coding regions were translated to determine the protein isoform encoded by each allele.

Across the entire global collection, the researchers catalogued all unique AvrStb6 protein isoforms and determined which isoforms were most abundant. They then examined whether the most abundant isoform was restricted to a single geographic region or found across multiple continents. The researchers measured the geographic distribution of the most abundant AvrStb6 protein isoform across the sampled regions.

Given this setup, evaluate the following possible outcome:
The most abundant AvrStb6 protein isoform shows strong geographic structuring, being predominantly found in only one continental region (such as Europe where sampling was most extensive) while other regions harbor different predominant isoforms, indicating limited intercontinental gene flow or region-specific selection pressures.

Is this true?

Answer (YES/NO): NO